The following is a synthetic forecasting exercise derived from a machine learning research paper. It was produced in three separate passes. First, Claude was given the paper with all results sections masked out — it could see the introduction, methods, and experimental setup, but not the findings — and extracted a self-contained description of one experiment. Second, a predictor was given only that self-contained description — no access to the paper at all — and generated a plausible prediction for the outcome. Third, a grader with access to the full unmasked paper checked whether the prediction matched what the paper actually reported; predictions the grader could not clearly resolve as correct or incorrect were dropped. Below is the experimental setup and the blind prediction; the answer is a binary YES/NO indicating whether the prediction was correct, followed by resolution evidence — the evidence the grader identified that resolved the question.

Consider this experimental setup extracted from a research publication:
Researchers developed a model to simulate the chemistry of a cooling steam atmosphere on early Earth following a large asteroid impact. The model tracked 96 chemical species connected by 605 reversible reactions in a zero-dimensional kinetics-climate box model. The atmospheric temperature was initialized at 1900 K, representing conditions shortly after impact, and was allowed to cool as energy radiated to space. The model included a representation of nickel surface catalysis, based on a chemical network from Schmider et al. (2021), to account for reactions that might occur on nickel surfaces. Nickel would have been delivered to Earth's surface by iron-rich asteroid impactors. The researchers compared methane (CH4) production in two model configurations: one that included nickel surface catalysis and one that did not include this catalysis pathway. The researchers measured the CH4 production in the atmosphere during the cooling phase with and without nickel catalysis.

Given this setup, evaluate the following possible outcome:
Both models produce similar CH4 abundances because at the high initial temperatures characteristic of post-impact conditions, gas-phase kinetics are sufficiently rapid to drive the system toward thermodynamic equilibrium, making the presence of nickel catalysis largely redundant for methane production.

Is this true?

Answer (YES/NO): NO